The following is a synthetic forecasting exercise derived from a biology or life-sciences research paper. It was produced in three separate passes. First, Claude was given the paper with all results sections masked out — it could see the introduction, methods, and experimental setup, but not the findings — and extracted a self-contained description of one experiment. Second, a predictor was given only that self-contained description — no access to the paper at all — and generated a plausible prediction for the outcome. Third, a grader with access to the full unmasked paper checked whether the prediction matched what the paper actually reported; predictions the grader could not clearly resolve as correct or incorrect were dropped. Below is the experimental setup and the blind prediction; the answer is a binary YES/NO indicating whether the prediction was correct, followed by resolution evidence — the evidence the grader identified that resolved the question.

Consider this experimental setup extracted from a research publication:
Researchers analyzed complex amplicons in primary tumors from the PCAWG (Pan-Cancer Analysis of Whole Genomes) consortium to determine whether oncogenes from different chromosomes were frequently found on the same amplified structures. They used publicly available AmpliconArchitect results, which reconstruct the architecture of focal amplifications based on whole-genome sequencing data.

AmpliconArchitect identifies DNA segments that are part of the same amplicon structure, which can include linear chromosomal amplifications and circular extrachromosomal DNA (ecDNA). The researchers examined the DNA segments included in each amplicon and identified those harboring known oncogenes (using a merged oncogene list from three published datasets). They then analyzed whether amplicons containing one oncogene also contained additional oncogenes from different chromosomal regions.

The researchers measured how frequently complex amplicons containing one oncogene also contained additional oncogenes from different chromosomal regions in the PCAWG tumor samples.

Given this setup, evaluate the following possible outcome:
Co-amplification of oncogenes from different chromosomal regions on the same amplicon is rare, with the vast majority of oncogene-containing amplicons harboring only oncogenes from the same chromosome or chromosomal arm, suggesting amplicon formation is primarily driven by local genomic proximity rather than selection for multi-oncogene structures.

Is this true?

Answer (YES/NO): NO